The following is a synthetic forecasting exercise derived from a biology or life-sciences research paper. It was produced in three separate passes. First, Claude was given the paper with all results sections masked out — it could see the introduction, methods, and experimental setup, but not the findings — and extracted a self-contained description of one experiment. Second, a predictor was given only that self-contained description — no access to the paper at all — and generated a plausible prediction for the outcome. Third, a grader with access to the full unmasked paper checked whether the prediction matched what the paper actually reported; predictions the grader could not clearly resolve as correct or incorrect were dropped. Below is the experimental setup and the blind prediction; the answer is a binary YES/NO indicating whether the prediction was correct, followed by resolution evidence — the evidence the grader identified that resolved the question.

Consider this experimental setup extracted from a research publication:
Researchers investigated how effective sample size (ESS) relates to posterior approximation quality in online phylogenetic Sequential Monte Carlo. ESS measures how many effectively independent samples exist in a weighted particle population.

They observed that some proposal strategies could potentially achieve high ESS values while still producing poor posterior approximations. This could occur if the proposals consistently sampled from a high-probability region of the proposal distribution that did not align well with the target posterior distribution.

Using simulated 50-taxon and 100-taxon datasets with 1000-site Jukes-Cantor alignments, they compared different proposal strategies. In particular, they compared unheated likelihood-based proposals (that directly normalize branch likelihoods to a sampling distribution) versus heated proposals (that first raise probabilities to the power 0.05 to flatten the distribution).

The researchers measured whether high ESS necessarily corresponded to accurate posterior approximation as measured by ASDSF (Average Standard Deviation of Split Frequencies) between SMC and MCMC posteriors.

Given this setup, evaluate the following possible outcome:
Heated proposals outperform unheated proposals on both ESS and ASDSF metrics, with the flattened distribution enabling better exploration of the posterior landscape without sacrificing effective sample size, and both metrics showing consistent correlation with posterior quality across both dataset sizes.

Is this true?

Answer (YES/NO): NO